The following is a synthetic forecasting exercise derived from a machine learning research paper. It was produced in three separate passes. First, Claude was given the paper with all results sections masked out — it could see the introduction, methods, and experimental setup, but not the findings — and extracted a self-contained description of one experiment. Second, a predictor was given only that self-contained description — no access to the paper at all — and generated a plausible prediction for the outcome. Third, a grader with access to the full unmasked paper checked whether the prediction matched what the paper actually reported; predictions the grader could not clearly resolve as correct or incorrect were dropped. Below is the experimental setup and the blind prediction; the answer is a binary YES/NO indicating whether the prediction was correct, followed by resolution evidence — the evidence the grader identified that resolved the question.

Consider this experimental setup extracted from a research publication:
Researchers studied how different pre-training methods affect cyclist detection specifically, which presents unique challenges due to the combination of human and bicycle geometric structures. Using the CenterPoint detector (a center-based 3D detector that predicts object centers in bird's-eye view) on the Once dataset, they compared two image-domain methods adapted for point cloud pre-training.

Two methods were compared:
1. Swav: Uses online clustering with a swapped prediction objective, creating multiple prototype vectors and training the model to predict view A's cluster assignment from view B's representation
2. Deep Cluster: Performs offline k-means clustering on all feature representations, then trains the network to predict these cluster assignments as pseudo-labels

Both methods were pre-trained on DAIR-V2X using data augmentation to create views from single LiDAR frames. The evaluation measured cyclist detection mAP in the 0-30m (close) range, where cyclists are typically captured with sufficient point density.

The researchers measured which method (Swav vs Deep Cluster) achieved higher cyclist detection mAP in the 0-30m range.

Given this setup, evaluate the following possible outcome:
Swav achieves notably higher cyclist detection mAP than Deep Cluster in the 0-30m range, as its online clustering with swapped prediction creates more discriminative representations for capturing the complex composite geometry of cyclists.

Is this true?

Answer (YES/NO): NO